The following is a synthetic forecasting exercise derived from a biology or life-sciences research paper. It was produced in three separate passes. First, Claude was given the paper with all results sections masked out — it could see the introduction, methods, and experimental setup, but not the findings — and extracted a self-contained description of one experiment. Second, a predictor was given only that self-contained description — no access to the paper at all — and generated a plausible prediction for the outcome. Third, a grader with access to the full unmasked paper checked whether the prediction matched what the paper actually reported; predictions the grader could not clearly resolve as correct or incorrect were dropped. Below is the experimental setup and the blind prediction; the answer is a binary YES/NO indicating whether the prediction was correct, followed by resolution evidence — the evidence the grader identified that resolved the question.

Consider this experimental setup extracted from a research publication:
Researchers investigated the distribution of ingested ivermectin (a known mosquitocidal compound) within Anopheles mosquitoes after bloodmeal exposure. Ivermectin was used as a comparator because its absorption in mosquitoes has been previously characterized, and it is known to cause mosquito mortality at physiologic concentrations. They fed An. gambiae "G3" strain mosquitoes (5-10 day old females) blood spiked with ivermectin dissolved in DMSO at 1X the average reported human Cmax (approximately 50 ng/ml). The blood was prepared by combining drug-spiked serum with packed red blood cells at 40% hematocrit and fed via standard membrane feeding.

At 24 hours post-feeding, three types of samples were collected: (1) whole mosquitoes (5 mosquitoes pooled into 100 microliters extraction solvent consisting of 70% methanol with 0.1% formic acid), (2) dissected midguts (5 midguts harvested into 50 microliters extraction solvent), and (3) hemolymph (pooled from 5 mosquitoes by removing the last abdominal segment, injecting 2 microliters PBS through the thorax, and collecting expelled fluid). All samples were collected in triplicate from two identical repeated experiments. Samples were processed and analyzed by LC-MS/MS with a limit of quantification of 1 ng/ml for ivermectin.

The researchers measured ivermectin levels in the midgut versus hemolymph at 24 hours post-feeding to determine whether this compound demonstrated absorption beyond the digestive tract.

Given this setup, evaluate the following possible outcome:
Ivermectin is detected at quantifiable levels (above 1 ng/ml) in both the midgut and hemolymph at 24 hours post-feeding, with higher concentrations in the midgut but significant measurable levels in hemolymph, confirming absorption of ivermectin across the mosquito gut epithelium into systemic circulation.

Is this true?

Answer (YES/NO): NO